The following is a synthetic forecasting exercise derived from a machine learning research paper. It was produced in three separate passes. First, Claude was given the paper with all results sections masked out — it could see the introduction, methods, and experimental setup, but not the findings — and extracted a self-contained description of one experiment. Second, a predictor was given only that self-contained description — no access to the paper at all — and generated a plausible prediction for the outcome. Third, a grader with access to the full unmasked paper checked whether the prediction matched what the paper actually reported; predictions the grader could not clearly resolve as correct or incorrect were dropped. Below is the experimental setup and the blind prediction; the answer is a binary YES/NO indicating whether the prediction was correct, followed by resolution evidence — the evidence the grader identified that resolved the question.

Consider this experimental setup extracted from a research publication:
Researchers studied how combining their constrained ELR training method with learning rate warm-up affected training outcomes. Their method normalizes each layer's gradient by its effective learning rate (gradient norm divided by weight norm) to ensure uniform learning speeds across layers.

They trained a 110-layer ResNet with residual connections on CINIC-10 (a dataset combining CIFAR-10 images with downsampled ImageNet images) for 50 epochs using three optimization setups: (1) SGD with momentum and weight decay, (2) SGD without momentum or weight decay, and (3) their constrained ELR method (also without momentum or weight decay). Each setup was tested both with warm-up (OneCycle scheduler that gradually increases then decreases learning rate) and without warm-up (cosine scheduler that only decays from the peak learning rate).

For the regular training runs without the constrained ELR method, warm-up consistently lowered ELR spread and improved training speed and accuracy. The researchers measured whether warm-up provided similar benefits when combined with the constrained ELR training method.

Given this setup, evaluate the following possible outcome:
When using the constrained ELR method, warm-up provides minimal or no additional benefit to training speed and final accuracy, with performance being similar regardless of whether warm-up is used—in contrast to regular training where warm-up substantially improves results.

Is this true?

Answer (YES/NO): YES